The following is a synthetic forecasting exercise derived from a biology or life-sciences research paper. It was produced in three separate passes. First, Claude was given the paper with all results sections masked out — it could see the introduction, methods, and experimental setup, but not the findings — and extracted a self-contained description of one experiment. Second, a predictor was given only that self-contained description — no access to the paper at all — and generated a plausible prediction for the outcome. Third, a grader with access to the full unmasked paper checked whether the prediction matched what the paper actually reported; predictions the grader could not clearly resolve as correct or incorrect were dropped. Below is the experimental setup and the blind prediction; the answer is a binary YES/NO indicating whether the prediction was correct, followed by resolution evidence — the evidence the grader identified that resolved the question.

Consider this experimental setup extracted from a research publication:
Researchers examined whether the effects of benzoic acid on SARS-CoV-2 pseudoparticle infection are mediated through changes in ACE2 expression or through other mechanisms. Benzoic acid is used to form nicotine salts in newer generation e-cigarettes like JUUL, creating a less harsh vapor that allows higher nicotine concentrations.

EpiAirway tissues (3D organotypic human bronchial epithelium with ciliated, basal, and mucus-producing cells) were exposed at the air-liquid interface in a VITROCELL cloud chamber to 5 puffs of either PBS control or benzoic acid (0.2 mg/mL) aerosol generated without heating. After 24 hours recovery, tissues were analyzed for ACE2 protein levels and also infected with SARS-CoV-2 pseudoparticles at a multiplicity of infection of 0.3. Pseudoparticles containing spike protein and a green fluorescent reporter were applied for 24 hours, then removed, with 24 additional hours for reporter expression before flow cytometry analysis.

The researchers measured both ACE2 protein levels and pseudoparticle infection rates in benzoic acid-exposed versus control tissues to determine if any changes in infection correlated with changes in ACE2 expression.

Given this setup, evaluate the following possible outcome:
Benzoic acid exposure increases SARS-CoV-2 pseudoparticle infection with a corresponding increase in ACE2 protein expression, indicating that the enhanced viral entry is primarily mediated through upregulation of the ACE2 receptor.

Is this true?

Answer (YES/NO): NO